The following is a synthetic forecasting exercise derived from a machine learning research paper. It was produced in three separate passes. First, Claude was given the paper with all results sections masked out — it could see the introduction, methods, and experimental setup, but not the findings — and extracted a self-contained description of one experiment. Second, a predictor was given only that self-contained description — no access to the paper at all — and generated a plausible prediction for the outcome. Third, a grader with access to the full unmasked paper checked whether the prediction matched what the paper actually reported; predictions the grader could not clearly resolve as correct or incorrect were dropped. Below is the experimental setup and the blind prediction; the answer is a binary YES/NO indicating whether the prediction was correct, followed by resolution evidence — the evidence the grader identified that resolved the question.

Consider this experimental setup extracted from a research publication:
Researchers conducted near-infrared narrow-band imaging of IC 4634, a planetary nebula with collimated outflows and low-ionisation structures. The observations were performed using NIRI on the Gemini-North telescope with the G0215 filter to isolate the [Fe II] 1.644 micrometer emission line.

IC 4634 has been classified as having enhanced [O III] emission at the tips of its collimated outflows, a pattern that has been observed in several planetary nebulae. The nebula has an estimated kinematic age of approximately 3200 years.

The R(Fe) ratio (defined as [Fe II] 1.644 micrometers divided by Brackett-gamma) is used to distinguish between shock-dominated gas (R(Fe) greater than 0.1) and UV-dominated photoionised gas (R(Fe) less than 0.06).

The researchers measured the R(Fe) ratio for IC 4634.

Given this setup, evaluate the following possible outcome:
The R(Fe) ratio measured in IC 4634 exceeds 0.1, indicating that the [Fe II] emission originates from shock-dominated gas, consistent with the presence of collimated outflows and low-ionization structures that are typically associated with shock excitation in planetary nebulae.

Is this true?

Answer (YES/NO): YES